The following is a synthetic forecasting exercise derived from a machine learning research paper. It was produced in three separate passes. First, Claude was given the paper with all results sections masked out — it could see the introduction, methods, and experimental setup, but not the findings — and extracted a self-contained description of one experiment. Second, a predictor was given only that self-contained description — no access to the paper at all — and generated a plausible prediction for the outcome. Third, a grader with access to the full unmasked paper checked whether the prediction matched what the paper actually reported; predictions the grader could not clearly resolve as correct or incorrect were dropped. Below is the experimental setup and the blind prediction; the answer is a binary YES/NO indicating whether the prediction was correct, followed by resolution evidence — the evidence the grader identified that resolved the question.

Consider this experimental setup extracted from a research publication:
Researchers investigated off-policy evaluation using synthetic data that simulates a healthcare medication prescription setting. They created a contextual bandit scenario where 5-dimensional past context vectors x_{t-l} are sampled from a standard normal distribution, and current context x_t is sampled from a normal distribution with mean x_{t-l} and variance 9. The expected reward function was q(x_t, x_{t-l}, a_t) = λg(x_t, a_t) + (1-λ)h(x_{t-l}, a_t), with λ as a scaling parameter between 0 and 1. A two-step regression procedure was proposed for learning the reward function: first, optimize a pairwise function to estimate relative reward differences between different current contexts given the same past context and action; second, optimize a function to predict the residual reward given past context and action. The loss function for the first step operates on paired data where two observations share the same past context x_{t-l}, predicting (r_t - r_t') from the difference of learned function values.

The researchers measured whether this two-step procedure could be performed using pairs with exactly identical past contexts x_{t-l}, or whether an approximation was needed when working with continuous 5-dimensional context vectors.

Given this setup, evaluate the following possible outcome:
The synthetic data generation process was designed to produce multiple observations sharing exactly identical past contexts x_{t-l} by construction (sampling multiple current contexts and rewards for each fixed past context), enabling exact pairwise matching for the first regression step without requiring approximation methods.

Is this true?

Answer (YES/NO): NO